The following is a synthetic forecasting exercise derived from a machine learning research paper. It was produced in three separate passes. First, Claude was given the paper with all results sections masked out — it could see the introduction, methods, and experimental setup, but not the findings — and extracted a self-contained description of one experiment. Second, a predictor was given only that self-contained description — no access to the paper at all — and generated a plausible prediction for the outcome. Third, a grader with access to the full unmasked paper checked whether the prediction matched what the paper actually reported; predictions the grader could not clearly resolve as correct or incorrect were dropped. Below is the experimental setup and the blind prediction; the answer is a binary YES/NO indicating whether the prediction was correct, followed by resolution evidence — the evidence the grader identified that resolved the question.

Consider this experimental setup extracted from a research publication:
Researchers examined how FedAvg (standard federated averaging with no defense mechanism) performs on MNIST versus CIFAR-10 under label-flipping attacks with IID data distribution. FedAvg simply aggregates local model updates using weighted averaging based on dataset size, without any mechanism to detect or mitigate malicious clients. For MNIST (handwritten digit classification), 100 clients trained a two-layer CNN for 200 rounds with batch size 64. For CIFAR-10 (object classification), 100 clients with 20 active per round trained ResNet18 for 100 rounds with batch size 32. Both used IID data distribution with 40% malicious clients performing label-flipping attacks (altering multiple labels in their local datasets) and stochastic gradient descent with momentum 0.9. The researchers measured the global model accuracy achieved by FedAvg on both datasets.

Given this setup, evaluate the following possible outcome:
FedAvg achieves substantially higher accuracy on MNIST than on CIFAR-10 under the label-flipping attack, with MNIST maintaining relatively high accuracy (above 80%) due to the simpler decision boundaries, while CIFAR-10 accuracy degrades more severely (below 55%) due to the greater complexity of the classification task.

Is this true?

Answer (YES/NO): NO